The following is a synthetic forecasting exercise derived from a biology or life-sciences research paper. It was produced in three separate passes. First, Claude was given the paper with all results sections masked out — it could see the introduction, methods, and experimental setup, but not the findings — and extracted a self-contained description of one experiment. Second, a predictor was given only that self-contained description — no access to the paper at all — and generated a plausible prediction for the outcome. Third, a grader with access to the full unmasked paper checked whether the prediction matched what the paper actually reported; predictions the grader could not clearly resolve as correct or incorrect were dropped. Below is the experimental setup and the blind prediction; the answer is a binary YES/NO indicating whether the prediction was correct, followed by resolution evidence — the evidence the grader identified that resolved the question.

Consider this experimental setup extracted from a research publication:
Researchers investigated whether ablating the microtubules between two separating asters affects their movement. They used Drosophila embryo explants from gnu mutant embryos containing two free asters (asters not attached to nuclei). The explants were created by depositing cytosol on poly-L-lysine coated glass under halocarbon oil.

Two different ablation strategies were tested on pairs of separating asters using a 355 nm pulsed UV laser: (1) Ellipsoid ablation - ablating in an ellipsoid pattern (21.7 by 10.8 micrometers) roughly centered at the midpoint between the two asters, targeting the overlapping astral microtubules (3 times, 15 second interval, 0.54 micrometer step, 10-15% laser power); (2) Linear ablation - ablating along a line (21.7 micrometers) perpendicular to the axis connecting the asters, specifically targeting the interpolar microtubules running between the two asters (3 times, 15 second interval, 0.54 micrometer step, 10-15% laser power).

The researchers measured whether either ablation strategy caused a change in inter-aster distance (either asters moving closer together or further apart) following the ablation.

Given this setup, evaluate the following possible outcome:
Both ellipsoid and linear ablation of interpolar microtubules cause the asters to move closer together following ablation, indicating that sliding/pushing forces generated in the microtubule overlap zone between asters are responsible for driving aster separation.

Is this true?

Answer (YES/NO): NO